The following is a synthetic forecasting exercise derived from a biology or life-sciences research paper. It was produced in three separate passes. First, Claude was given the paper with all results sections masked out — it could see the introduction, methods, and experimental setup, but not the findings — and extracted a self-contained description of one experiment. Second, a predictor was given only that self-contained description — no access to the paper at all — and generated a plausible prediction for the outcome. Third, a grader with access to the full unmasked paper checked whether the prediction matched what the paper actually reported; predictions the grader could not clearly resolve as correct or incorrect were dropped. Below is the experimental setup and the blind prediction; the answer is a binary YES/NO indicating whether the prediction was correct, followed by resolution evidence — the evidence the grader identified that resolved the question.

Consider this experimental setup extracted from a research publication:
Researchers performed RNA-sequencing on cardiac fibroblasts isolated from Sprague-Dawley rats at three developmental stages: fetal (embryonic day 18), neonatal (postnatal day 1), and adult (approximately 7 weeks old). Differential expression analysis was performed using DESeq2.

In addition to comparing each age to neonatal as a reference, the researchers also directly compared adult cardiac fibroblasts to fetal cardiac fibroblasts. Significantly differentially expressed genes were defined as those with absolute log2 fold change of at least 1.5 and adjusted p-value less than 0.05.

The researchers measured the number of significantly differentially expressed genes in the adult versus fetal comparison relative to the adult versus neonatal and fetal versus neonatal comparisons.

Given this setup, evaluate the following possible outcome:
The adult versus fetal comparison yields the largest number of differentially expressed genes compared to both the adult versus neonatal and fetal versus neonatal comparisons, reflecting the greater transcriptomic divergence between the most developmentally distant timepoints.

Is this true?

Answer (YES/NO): YES